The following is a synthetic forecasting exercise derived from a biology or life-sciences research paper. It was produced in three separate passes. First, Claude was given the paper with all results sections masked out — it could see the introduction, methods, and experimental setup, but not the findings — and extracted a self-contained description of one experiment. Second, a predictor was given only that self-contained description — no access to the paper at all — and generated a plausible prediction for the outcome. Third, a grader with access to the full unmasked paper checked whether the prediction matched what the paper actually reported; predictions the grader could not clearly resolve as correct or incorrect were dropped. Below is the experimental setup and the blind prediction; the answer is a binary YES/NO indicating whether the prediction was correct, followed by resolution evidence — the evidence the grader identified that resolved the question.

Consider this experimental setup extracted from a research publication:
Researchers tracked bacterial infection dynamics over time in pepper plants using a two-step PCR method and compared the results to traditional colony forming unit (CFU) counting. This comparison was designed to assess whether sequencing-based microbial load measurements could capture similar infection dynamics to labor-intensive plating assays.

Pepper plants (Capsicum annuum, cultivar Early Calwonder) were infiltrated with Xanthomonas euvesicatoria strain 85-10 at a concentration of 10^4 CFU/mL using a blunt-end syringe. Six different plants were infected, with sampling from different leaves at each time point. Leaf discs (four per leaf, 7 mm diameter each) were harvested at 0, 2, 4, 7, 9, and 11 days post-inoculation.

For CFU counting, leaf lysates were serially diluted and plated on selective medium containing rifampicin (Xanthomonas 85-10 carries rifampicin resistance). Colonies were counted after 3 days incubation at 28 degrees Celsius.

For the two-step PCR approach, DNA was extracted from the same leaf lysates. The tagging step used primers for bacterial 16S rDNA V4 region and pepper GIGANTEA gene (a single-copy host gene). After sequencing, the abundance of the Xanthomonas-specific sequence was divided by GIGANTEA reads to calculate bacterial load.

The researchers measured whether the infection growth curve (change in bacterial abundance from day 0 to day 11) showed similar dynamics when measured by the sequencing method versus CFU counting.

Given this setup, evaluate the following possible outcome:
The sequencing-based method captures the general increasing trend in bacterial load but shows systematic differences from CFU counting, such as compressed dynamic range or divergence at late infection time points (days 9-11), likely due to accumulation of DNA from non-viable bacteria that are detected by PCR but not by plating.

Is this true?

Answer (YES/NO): NO